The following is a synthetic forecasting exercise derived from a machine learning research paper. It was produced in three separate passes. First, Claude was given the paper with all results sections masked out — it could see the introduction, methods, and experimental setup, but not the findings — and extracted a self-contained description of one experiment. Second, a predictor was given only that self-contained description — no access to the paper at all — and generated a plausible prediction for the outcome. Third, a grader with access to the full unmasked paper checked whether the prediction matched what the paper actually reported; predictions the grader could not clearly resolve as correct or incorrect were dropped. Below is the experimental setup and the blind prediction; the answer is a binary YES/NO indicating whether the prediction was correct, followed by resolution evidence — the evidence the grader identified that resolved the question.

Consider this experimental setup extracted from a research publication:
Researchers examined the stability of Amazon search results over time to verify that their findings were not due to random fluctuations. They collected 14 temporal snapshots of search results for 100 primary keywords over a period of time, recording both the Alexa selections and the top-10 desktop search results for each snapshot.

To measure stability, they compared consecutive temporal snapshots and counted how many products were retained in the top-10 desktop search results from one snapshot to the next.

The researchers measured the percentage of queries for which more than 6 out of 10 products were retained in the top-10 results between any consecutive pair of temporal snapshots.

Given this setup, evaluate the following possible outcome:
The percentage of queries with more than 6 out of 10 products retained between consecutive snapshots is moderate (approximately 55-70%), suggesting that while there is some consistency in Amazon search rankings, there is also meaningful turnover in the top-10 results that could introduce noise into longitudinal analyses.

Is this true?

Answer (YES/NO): NO